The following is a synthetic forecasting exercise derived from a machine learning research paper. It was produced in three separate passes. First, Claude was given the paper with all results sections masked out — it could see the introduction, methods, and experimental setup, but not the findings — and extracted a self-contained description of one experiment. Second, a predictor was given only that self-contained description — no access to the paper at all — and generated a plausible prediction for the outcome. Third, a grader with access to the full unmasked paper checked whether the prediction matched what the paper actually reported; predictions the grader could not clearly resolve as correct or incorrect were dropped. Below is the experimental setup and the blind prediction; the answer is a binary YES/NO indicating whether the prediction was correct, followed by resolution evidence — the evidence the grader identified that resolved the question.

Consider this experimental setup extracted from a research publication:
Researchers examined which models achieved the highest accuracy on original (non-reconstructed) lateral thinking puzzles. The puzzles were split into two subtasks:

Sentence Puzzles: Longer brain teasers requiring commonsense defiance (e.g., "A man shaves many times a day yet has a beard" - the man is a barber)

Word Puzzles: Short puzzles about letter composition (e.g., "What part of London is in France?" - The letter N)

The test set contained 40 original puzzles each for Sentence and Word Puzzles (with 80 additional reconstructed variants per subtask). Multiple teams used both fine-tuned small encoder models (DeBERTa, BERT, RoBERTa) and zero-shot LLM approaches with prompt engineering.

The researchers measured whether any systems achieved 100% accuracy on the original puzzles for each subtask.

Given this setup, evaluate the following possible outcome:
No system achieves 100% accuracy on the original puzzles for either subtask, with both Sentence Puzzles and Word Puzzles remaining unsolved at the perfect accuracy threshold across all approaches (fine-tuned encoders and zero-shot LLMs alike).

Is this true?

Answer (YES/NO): NO